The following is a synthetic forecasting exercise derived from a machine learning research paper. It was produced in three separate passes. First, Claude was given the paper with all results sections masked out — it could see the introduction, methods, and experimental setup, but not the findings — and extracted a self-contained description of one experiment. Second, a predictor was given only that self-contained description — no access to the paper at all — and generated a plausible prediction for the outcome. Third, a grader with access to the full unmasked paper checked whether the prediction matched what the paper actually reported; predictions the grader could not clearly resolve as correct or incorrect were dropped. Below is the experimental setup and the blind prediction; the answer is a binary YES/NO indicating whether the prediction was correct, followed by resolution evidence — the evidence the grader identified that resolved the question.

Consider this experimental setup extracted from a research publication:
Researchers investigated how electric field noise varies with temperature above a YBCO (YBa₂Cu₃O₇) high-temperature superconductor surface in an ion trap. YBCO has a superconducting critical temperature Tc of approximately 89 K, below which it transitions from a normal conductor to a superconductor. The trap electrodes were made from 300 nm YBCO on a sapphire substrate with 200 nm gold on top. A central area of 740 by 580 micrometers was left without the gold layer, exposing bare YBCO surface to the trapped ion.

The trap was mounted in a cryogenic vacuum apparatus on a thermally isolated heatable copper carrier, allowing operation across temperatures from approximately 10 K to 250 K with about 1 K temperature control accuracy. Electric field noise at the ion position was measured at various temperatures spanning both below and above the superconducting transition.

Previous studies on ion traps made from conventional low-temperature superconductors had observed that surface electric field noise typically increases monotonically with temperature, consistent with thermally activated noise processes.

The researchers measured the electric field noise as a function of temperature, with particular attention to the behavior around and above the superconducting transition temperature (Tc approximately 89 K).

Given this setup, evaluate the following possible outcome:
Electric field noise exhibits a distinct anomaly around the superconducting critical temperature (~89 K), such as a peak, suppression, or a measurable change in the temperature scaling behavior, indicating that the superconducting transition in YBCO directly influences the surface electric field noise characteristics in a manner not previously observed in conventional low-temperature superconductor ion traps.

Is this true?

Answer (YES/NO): YES